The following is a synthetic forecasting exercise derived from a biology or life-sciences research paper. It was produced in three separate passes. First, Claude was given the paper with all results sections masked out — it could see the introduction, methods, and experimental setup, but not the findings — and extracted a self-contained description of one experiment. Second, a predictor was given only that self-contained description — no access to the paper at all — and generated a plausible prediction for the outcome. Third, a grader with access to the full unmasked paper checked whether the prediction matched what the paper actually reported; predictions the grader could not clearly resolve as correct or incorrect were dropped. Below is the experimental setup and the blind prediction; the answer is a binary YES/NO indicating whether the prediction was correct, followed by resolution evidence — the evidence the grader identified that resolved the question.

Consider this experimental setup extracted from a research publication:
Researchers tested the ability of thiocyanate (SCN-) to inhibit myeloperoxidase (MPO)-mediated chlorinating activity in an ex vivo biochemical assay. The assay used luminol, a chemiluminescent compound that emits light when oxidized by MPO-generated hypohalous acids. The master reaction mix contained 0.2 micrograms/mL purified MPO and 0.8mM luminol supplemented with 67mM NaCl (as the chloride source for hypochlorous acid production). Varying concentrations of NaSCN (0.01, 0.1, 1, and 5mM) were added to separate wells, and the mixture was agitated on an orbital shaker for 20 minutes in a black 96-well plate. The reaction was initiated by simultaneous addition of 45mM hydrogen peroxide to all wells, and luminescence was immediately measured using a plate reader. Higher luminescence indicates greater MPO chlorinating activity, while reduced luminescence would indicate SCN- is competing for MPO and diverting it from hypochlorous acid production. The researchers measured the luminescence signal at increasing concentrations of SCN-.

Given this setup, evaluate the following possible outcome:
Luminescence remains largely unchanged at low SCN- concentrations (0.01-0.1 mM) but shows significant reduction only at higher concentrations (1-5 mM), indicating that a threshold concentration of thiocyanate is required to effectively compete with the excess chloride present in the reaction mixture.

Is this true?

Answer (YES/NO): NO